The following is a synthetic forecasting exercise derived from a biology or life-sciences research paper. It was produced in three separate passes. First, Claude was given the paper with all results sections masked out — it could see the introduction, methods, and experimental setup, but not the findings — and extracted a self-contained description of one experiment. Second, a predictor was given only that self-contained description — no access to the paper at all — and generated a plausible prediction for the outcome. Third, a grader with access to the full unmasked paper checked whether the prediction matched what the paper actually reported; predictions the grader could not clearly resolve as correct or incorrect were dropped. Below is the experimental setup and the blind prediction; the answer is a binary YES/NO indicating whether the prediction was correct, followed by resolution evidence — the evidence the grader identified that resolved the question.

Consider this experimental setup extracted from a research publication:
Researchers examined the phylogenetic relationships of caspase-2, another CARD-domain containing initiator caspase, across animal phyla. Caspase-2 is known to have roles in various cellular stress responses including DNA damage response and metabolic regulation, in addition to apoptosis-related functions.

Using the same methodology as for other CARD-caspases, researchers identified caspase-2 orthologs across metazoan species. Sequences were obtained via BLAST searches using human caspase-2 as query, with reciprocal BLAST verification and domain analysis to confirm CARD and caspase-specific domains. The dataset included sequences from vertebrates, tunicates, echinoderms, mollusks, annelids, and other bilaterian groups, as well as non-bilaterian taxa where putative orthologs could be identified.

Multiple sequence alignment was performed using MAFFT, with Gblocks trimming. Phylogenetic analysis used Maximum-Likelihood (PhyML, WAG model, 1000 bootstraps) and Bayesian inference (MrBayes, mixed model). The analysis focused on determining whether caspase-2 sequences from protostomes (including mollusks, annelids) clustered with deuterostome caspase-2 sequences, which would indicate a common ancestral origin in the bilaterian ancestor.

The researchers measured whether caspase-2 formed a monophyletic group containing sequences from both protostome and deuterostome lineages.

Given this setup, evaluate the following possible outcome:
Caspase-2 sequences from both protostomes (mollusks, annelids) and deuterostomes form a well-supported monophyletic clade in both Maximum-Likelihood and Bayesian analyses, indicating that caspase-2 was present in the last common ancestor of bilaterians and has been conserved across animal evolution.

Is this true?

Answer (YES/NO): YES